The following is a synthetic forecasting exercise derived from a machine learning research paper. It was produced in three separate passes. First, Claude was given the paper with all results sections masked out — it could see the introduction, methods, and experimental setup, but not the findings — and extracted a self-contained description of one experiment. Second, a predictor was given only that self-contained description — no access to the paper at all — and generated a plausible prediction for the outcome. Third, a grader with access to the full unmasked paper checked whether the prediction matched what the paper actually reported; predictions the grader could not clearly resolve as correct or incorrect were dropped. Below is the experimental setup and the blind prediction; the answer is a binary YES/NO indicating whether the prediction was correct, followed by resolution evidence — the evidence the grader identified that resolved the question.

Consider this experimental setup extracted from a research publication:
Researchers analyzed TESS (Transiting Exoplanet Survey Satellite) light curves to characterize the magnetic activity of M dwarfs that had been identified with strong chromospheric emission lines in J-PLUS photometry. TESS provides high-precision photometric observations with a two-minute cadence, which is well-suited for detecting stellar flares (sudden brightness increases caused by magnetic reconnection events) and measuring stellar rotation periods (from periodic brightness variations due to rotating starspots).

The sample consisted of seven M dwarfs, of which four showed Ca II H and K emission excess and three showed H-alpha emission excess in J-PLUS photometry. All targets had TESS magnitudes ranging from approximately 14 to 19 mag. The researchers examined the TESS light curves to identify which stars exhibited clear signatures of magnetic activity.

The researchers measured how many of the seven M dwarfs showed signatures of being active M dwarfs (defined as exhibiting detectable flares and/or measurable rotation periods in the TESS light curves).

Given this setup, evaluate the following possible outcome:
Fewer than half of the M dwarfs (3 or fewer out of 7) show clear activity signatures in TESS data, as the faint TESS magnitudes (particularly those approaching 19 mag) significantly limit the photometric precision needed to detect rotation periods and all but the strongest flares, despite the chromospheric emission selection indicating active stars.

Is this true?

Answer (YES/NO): YES